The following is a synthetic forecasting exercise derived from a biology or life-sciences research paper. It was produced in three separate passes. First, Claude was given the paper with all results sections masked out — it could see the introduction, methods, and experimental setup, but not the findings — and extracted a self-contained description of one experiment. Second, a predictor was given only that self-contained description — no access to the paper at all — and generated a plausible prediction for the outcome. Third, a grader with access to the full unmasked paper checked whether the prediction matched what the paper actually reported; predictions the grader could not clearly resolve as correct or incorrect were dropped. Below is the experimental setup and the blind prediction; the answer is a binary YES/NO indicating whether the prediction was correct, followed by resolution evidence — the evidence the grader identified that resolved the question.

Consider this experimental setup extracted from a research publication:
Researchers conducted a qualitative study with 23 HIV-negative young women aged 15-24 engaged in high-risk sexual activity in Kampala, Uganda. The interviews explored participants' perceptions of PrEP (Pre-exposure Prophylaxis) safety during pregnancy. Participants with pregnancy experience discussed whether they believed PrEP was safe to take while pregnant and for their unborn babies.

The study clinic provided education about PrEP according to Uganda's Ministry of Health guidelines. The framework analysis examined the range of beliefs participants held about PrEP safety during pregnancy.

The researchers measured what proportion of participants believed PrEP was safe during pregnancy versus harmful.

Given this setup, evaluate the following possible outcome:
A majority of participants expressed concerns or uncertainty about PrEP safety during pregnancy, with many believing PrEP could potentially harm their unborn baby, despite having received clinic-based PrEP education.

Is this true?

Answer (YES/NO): NO